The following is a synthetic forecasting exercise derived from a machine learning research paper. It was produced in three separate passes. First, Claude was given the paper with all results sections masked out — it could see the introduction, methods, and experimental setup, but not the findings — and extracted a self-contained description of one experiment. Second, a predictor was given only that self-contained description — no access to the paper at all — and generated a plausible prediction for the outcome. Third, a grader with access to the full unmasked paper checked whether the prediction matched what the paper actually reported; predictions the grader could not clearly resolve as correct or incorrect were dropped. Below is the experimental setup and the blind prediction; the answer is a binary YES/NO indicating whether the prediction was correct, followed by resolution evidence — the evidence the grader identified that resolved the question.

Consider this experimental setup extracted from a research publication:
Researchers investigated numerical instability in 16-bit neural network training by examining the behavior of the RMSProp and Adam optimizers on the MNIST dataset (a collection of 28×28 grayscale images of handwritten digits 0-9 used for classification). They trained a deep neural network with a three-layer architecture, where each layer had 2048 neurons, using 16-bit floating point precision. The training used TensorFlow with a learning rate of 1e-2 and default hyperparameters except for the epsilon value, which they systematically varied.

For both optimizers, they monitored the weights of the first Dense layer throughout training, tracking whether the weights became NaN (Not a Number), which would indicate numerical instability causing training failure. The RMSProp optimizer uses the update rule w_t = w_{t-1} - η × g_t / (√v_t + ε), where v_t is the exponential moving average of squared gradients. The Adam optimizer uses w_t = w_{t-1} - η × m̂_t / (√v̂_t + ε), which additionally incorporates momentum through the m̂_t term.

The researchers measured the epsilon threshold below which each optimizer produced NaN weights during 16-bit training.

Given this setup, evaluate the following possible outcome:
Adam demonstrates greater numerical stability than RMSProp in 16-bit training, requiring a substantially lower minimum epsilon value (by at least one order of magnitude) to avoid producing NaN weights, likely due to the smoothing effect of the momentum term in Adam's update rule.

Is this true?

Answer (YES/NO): NO